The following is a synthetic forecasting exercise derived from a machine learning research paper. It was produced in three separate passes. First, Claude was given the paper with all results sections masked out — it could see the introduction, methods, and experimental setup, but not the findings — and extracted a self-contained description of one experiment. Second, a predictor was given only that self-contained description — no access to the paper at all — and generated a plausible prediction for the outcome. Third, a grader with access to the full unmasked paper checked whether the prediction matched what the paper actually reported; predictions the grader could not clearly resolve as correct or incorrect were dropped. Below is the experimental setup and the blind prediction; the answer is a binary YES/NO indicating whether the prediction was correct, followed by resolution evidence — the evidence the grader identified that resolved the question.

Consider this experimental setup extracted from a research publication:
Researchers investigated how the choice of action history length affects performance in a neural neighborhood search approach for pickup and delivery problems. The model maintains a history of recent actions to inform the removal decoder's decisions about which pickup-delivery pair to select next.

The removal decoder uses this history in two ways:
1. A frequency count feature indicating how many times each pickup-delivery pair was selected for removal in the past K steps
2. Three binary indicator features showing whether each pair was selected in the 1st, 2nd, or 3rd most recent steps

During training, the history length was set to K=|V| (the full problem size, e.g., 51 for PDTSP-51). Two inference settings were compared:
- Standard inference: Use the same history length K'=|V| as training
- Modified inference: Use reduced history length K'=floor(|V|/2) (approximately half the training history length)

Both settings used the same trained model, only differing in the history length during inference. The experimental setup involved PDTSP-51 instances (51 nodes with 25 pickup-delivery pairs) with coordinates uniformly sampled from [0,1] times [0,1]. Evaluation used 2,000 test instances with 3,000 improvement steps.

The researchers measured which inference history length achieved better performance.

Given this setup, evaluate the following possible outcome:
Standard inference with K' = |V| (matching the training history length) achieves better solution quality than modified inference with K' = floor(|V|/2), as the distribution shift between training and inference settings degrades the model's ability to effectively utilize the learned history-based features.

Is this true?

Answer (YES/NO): NO